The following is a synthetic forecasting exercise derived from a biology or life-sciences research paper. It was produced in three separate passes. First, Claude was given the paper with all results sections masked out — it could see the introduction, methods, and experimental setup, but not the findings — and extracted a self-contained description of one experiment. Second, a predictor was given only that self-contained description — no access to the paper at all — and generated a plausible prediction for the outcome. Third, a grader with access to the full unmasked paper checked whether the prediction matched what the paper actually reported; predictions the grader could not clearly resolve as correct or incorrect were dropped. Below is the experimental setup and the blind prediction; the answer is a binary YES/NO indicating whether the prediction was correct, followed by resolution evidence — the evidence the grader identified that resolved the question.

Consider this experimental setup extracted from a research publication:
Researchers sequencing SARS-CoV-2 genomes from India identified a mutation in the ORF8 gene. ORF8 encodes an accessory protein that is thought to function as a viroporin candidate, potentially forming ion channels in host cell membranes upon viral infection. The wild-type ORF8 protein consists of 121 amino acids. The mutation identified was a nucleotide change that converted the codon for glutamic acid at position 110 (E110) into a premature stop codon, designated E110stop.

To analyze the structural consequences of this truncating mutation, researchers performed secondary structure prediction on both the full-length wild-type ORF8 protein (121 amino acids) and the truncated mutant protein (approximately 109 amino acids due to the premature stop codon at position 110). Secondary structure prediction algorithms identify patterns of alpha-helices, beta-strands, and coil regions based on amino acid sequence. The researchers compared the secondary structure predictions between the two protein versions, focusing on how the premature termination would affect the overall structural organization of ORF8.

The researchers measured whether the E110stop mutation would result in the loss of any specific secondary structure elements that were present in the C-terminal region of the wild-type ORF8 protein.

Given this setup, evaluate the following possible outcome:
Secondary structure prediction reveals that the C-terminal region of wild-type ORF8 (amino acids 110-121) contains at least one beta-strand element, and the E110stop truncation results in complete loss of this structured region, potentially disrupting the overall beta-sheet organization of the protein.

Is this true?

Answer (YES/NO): YES